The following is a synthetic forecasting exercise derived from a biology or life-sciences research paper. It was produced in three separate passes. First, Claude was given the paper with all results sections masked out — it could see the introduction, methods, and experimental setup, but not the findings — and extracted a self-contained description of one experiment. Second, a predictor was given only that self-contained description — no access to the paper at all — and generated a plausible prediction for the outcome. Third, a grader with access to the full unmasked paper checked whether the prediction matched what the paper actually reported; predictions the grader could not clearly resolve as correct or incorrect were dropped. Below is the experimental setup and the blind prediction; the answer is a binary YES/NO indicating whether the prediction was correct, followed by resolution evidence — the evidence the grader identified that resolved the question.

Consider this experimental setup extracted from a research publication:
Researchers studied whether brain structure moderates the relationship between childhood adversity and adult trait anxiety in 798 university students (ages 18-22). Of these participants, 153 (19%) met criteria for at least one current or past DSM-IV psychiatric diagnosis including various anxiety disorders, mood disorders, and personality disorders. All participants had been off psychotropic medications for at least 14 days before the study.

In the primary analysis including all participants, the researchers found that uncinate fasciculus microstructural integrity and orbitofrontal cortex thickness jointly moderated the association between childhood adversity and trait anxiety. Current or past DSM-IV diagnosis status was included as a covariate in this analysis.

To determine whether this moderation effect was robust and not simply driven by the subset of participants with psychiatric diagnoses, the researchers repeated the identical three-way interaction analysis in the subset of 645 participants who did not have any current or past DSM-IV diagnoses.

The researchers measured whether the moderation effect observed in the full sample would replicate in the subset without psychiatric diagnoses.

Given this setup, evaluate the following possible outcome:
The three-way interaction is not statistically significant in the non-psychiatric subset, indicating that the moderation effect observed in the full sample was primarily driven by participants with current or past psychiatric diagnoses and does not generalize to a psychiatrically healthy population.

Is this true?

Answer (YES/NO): NO